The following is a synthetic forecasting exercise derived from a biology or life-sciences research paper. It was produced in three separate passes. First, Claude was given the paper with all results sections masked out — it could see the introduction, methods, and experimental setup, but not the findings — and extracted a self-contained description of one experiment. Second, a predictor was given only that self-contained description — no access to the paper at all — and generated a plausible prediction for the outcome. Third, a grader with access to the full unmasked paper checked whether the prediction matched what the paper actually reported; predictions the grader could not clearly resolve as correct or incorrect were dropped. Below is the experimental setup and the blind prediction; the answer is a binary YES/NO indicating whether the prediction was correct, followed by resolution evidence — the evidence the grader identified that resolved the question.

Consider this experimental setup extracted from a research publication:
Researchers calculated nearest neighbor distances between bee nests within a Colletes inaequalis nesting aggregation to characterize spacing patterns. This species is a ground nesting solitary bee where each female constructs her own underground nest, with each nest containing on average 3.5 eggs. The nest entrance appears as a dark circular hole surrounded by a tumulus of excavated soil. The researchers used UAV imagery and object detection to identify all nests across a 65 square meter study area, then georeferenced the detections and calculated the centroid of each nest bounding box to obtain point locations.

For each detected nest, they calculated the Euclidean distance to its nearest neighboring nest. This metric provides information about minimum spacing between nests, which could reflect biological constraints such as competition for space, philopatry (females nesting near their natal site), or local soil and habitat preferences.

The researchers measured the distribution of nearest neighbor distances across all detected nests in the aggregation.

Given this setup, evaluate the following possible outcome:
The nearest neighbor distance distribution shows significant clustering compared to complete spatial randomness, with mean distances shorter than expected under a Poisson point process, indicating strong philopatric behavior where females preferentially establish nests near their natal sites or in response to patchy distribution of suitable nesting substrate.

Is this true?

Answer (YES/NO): NO